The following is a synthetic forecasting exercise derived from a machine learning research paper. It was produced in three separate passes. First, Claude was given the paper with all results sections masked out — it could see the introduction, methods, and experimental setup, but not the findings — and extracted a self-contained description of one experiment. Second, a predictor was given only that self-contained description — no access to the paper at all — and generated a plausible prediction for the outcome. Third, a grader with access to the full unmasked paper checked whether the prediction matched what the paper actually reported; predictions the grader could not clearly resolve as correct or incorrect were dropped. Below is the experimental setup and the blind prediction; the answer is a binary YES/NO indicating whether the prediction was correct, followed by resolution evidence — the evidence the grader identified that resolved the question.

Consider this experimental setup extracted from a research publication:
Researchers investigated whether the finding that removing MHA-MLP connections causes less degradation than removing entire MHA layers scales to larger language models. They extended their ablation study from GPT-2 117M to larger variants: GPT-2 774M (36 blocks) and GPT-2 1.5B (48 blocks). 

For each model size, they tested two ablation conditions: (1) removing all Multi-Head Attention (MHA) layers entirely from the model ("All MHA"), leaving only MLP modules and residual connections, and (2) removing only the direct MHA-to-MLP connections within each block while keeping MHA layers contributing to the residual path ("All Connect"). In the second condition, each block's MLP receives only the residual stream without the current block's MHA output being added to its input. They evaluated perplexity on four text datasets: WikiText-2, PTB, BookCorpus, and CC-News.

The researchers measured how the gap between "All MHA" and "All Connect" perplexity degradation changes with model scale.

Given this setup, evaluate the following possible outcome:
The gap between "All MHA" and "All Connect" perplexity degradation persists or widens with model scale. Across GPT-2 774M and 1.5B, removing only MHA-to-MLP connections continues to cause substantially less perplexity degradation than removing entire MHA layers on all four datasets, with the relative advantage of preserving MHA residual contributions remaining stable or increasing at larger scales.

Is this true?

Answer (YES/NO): YES